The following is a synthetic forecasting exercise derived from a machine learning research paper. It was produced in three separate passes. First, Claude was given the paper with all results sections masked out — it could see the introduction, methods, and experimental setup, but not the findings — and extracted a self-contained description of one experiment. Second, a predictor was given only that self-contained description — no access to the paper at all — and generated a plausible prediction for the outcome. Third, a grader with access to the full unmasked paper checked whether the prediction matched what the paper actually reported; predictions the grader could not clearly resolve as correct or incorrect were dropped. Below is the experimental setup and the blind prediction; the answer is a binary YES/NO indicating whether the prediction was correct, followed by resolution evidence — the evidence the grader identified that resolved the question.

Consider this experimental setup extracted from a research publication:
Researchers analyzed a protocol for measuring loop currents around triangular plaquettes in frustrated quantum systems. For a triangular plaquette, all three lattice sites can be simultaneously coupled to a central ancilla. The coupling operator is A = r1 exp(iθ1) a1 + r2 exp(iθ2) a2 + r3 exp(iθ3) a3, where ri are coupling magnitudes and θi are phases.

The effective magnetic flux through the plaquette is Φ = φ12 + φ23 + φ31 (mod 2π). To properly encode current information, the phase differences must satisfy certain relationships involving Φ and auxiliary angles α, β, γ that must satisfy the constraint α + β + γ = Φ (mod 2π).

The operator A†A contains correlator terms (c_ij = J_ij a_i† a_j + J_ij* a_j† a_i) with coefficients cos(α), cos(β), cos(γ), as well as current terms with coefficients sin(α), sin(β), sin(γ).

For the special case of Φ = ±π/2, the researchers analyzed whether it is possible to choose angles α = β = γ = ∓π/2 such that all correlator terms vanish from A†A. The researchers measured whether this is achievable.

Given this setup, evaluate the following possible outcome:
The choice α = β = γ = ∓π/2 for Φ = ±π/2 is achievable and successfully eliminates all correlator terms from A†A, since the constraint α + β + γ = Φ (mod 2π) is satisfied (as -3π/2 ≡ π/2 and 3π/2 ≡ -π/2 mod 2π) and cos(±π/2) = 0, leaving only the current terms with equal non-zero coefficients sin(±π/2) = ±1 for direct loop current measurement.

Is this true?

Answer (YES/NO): YES